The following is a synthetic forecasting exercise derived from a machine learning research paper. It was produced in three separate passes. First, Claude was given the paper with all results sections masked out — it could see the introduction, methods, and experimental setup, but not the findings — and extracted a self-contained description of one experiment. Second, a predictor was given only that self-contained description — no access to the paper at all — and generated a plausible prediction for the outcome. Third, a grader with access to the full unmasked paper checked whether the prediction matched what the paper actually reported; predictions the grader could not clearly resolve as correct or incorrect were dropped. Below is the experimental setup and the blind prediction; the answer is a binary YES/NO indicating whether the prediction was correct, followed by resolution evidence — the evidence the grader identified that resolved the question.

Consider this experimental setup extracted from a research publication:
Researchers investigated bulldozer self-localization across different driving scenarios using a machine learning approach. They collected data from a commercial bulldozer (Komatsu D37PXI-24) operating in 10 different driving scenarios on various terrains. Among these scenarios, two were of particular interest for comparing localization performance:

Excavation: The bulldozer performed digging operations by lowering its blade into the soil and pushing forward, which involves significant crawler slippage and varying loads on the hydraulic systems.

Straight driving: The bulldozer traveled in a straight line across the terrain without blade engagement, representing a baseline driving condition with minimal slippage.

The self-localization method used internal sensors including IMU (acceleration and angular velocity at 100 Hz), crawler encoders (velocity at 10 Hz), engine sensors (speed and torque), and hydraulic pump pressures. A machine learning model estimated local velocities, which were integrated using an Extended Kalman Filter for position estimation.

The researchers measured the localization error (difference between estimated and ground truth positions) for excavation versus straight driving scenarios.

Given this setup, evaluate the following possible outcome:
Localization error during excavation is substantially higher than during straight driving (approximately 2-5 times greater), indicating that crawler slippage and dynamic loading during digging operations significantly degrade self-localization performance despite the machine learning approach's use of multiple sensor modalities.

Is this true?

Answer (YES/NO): NO